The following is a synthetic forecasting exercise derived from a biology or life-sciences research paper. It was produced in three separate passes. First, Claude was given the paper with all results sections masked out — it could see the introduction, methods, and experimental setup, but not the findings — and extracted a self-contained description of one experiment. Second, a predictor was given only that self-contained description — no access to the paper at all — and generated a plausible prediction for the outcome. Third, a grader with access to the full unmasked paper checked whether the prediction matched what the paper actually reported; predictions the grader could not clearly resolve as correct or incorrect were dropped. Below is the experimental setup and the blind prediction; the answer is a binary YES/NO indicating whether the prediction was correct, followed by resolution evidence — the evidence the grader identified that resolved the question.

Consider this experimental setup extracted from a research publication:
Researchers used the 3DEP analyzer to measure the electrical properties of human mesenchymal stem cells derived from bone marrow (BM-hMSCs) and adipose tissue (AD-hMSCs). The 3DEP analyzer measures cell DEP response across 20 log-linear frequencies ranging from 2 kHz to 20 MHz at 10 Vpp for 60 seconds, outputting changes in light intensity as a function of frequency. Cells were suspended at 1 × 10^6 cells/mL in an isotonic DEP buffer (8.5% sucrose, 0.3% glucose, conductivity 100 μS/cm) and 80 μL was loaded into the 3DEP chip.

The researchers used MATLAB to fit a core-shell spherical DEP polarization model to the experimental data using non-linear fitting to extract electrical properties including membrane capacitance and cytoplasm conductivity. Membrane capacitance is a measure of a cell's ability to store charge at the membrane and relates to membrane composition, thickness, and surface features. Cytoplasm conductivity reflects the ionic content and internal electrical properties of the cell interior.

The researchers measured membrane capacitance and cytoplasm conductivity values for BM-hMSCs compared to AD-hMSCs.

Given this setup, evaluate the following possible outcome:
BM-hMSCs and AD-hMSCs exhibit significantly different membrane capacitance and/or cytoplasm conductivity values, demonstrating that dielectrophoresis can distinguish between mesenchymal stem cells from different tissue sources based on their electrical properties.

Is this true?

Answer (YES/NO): YES